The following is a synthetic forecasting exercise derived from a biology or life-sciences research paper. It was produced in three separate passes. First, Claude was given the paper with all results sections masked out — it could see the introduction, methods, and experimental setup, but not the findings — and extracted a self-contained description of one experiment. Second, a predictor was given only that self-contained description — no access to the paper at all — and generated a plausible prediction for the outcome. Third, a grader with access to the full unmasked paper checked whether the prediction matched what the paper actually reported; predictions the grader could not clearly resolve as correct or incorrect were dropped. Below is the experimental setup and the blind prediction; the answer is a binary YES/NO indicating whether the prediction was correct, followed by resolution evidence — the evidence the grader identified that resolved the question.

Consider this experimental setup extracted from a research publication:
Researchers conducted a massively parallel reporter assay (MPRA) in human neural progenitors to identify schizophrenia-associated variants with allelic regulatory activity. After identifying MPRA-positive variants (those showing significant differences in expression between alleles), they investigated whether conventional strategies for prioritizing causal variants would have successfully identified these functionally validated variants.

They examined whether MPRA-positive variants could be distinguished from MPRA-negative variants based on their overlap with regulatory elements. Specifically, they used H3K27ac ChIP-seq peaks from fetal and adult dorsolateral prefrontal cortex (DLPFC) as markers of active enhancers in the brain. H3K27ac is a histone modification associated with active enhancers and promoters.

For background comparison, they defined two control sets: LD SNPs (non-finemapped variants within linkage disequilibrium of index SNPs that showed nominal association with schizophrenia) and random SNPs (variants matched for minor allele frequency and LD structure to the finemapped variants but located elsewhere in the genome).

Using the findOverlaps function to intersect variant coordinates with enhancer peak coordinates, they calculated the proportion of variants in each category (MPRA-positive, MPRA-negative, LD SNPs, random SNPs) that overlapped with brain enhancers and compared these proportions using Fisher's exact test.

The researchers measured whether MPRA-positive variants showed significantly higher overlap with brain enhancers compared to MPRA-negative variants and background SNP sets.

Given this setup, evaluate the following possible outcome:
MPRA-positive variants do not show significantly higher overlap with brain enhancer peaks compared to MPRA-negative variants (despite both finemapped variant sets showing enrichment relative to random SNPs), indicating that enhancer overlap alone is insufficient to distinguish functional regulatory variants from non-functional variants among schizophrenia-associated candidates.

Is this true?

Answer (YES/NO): YES